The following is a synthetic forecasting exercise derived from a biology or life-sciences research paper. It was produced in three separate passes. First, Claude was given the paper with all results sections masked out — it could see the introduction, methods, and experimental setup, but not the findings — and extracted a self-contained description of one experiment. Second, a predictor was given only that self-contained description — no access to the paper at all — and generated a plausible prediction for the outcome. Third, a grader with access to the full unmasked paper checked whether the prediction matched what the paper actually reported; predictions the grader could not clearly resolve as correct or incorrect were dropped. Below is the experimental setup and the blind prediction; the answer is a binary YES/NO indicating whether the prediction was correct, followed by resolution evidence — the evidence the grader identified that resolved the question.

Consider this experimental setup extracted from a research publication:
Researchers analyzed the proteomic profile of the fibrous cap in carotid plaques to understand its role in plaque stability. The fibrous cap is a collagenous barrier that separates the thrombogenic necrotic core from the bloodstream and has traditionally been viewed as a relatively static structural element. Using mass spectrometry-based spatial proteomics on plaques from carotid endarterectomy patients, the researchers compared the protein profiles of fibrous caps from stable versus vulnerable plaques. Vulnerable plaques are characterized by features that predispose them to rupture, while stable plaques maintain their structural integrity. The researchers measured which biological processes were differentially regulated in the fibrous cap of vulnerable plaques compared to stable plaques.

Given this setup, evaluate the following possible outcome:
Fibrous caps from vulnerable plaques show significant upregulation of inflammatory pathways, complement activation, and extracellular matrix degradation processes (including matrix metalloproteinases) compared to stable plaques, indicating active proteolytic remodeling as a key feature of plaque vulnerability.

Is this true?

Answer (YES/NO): NO